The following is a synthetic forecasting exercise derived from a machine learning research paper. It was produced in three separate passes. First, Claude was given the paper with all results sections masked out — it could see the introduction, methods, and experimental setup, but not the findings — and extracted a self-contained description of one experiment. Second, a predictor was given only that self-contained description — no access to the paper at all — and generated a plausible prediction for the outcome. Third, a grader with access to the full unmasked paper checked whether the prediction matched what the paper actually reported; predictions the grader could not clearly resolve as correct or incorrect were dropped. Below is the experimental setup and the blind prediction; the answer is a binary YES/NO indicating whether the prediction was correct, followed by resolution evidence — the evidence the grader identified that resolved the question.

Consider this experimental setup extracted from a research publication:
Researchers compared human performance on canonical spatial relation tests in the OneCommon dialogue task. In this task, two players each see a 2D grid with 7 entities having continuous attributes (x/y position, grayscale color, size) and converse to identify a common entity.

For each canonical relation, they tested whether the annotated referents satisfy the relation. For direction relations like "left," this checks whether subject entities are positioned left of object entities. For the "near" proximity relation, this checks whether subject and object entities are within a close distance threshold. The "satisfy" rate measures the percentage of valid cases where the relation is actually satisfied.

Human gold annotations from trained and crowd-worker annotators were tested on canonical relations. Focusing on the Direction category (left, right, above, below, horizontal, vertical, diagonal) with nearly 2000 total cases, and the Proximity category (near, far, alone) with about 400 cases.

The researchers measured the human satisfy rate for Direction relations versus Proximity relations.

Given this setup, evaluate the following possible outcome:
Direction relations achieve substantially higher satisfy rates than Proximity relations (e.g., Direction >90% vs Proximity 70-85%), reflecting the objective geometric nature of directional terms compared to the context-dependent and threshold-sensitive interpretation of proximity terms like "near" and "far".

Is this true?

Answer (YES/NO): NO